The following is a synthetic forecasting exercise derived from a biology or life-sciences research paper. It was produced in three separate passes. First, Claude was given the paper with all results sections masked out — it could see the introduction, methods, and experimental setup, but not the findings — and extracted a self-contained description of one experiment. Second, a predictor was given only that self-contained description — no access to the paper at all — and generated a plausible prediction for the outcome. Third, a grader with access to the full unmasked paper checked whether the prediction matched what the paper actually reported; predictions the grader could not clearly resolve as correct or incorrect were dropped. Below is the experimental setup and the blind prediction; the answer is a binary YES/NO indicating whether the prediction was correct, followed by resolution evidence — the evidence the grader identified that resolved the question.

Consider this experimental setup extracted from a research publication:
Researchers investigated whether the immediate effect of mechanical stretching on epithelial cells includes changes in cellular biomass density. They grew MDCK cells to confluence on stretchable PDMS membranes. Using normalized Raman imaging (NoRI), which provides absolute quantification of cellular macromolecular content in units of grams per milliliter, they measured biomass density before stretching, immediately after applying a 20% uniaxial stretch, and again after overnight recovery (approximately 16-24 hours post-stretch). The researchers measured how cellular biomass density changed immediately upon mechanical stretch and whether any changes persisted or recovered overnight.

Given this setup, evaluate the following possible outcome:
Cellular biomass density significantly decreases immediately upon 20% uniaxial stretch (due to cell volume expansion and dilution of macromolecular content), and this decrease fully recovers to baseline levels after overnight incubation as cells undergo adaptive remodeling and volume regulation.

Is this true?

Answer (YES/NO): YES